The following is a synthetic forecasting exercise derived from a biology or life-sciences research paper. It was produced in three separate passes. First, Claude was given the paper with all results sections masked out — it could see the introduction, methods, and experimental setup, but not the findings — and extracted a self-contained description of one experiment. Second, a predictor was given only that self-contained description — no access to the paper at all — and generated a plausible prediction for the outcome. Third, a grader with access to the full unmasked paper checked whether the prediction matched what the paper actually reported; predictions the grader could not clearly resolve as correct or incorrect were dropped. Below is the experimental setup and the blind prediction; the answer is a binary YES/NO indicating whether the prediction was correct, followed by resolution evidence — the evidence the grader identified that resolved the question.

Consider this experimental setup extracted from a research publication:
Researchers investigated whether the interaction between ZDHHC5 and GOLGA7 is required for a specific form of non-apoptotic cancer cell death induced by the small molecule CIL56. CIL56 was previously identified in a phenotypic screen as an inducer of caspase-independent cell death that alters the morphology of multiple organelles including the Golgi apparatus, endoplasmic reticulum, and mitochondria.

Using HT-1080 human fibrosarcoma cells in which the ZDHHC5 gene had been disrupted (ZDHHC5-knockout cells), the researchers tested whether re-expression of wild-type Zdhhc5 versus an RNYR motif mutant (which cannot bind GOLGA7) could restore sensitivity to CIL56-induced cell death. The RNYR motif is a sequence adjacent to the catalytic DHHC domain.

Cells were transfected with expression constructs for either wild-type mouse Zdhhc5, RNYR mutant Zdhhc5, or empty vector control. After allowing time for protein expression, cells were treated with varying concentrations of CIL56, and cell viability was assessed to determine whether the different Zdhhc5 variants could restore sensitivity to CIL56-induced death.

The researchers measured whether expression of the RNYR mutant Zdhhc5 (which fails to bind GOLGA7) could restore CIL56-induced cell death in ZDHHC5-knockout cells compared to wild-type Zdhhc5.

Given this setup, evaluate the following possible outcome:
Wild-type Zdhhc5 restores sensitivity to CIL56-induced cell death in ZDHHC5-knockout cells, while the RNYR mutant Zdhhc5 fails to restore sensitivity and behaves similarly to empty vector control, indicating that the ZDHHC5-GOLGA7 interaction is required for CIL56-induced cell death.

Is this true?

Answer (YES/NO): YES